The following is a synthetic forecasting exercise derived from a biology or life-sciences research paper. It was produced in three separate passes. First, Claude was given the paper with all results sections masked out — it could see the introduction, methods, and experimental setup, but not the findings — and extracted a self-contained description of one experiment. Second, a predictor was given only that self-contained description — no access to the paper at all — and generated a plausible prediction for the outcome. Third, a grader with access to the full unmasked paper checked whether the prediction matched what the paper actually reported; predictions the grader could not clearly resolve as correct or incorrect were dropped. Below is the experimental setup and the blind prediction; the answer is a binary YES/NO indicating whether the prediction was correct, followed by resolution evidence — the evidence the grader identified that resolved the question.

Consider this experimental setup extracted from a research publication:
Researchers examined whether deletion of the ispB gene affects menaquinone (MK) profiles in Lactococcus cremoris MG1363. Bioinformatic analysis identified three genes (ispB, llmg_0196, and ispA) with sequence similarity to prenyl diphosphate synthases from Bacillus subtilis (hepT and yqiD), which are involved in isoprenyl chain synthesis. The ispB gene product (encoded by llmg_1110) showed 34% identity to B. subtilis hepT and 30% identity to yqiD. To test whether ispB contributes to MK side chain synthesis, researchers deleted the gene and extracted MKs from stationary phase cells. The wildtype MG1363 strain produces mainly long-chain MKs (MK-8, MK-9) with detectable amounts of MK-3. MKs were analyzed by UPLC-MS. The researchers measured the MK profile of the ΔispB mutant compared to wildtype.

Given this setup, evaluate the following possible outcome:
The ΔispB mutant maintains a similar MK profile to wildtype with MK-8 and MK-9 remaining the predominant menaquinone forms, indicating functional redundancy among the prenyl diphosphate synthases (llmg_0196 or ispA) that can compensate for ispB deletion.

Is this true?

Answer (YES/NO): YES